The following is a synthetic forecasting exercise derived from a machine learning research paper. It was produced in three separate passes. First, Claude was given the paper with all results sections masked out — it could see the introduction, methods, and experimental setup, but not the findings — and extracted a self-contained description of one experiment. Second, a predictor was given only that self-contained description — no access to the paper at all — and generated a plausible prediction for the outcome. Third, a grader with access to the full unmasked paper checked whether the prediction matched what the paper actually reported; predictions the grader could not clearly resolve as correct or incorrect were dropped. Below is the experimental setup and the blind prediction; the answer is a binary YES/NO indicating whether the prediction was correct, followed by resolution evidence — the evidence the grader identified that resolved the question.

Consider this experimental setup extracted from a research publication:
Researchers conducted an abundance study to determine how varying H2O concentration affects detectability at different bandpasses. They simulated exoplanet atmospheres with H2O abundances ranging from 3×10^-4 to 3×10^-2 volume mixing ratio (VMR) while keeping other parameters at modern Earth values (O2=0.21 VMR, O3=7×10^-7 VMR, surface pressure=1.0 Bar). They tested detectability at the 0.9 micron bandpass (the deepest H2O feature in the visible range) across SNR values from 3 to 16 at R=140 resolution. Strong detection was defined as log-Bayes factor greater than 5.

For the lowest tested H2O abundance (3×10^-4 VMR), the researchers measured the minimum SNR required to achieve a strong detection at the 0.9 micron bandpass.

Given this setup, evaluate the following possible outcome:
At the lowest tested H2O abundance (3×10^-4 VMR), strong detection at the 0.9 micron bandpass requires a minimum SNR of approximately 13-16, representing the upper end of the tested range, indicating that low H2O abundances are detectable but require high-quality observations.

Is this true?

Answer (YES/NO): NO